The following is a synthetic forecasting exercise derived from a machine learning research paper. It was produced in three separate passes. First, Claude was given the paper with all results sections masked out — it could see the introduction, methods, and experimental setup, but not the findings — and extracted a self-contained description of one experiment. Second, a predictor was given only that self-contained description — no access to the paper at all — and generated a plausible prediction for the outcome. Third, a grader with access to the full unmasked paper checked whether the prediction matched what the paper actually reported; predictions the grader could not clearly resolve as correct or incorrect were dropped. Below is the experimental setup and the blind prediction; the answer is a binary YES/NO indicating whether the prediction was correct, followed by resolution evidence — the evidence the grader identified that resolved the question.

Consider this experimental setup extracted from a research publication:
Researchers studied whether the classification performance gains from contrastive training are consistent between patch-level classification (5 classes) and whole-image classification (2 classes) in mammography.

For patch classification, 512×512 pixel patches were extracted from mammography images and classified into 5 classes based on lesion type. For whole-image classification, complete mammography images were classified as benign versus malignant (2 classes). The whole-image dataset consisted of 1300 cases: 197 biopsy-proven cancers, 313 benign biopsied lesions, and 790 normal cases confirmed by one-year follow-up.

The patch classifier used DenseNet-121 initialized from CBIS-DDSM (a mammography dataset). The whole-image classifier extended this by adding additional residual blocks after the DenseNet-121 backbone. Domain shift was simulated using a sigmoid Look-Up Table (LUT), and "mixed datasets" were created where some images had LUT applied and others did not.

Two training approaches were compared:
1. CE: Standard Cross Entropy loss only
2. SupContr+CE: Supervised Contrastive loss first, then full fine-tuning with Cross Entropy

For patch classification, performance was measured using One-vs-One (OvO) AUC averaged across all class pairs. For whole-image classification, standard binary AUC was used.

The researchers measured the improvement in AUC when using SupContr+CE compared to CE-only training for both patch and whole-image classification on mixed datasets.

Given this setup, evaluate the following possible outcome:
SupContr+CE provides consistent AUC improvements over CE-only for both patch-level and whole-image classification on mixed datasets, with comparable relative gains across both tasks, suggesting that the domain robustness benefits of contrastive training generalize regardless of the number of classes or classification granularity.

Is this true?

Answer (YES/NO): NO